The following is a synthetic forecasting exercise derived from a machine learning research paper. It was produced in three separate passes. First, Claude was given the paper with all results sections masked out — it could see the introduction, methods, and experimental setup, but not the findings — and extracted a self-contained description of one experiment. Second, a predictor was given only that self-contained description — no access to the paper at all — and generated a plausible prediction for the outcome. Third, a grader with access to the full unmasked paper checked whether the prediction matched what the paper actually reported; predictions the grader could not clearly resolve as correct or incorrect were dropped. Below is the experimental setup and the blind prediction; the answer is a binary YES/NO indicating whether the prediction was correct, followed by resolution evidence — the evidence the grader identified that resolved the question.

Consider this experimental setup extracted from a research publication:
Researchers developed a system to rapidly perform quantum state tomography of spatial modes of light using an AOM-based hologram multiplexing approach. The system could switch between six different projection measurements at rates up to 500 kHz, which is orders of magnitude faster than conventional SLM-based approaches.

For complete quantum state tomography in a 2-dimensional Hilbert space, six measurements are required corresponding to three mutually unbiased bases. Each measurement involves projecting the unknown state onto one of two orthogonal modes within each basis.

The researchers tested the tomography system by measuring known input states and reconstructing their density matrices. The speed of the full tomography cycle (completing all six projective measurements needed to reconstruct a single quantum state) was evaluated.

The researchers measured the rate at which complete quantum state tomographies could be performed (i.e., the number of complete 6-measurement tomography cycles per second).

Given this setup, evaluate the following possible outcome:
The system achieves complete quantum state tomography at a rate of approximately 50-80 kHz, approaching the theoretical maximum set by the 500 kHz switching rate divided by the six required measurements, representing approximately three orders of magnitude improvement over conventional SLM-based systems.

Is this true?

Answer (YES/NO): NO